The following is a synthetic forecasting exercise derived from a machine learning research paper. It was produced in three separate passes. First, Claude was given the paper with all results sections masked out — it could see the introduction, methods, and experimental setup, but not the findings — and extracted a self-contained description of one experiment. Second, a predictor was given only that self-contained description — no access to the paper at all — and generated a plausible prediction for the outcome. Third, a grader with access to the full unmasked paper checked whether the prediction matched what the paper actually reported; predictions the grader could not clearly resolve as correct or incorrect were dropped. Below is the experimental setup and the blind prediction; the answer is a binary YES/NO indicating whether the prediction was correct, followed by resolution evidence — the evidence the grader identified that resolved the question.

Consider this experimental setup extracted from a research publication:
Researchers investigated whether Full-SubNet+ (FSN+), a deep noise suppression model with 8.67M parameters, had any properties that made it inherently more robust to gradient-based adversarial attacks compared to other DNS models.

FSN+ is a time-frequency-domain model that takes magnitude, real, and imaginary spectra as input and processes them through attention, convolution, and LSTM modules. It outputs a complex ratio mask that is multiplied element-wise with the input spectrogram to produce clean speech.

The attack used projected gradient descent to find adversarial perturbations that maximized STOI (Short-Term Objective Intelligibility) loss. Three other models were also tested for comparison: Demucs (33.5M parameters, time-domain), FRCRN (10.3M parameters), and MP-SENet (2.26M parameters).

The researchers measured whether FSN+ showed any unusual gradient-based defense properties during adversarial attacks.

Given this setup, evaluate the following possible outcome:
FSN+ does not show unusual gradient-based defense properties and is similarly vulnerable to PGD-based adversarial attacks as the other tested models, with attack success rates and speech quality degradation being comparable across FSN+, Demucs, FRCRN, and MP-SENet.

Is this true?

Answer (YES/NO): NO